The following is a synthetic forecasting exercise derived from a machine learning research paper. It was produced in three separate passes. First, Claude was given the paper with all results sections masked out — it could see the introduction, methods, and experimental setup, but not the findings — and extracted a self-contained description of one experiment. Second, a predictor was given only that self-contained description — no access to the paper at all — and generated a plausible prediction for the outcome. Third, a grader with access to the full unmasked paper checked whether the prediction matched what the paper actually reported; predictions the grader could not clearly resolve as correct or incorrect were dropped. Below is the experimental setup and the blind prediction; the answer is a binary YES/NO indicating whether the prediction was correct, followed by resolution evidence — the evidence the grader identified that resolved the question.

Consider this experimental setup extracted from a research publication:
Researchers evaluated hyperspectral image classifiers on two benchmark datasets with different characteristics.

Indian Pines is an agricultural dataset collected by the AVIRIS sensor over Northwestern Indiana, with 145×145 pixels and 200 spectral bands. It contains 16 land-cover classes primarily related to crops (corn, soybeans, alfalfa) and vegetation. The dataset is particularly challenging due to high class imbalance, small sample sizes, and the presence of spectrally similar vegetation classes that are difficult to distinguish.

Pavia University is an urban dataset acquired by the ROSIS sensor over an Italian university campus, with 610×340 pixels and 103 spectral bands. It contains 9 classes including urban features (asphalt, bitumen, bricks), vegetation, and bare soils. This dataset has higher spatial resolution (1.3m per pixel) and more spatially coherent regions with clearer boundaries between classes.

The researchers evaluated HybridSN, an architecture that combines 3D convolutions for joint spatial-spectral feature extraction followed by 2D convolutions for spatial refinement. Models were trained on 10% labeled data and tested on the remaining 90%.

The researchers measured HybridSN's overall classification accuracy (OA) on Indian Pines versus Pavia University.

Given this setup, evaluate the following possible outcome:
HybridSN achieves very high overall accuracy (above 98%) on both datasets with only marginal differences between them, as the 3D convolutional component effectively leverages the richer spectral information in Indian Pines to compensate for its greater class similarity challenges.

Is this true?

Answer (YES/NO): NO